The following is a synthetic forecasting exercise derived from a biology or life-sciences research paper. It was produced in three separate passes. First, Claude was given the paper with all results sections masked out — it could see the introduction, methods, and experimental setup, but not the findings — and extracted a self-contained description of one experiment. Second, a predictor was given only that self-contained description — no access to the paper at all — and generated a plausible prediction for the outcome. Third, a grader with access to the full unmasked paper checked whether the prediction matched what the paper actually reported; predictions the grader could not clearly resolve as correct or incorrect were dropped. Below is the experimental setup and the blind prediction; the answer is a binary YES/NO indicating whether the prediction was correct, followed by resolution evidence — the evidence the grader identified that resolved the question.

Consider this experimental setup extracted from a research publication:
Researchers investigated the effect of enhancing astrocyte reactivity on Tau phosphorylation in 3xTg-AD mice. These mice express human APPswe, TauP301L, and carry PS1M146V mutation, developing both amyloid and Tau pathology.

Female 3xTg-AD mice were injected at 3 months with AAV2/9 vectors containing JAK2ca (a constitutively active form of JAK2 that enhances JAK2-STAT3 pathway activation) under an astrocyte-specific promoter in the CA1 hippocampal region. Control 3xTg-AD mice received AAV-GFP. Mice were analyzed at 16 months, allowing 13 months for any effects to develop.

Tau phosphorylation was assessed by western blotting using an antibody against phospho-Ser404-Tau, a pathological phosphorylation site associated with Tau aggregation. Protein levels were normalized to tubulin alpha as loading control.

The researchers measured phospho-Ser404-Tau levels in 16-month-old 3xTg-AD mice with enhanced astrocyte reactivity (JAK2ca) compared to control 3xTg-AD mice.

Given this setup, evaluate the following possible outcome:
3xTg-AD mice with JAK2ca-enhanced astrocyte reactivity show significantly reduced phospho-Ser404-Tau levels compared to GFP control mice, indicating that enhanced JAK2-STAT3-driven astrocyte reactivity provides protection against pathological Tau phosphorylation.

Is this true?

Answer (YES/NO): NO